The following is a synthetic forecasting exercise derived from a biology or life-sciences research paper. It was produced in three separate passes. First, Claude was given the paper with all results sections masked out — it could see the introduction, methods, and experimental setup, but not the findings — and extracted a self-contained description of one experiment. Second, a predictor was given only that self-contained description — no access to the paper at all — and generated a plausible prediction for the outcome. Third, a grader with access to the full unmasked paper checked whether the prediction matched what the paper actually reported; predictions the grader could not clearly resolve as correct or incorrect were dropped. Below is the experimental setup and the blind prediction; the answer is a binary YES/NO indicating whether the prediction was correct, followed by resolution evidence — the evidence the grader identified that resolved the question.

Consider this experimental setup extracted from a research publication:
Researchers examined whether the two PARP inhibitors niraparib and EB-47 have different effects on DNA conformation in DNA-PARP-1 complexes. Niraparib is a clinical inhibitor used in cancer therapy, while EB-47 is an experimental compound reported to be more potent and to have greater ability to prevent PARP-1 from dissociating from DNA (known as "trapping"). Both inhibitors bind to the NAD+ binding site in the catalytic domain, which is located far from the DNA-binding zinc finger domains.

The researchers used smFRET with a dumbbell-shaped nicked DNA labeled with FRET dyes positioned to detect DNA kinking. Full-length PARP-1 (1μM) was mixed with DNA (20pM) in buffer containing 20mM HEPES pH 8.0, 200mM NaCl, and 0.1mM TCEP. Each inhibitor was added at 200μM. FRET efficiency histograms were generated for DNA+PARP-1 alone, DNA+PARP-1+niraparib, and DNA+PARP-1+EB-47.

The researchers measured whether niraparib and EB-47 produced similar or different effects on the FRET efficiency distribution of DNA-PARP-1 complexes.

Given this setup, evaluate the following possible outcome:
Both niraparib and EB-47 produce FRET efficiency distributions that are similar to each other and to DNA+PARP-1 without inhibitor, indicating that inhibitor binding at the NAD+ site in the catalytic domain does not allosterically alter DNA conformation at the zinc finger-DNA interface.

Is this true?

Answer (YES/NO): NO